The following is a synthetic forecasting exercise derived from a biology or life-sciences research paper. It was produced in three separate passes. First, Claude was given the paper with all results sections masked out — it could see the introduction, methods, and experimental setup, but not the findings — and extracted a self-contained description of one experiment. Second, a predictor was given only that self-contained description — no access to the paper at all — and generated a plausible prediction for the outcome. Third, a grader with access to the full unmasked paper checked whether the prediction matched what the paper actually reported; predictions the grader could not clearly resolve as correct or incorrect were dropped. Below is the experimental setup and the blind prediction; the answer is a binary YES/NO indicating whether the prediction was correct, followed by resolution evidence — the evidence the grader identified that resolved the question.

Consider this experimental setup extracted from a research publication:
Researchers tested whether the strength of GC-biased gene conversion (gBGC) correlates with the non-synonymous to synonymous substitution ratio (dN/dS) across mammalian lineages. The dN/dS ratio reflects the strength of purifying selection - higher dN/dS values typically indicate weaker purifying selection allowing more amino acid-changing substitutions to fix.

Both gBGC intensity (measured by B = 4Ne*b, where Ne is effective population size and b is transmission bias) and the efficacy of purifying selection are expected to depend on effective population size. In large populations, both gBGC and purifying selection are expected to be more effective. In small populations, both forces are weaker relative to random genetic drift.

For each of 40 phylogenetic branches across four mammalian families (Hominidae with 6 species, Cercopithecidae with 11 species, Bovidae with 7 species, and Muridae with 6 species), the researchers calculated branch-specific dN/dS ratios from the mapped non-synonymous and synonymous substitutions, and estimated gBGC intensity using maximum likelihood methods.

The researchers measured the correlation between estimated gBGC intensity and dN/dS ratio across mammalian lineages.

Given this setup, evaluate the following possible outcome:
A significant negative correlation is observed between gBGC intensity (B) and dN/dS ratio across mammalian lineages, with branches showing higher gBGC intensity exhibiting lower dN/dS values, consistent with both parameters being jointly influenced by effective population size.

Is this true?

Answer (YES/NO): YES